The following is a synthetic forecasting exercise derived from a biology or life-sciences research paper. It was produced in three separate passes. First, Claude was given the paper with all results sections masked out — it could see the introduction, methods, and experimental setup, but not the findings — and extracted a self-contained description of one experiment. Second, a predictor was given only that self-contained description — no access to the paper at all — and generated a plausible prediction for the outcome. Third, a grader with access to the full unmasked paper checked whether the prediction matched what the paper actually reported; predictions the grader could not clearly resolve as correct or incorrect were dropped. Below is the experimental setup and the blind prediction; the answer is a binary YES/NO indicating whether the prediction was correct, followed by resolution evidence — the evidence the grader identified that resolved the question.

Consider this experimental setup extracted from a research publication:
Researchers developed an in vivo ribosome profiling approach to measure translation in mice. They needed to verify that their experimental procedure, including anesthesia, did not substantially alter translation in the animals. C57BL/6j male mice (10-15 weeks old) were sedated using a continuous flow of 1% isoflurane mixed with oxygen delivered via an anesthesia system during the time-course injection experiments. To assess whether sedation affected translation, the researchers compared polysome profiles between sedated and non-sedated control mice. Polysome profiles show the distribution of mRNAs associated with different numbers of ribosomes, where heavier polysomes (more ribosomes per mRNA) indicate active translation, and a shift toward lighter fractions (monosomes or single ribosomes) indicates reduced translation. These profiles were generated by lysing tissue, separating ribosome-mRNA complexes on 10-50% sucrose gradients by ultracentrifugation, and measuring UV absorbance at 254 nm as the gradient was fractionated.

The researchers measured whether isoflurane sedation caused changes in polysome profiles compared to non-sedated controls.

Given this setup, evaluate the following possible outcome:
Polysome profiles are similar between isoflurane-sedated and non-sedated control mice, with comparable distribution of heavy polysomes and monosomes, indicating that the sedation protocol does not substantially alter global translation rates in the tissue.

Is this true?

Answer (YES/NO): YES